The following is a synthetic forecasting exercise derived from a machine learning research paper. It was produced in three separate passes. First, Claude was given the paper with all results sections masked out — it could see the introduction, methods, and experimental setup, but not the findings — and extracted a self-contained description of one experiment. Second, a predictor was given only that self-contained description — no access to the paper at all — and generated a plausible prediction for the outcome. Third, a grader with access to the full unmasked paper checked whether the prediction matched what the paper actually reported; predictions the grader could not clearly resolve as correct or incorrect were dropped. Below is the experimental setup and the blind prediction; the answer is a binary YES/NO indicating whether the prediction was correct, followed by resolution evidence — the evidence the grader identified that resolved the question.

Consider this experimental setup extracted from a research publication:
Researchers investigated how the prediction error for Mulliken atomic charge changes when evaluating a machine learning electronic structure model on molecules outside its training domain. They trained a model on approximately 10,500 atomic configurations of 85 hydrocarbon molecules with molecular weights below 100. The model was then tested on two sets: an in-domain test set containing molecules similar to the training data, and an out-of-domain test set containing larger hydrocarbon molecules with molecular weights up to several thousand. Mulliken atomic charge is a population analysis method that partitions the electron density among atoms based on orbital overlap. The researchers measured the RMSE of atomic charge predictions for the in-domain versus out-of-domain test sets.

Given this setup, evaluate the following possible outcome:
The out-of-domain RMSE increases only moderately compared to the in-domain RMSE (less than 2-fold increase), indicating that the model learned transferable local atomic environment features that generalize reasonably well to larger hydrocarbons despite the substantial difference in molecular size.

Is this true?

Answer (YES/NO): NO